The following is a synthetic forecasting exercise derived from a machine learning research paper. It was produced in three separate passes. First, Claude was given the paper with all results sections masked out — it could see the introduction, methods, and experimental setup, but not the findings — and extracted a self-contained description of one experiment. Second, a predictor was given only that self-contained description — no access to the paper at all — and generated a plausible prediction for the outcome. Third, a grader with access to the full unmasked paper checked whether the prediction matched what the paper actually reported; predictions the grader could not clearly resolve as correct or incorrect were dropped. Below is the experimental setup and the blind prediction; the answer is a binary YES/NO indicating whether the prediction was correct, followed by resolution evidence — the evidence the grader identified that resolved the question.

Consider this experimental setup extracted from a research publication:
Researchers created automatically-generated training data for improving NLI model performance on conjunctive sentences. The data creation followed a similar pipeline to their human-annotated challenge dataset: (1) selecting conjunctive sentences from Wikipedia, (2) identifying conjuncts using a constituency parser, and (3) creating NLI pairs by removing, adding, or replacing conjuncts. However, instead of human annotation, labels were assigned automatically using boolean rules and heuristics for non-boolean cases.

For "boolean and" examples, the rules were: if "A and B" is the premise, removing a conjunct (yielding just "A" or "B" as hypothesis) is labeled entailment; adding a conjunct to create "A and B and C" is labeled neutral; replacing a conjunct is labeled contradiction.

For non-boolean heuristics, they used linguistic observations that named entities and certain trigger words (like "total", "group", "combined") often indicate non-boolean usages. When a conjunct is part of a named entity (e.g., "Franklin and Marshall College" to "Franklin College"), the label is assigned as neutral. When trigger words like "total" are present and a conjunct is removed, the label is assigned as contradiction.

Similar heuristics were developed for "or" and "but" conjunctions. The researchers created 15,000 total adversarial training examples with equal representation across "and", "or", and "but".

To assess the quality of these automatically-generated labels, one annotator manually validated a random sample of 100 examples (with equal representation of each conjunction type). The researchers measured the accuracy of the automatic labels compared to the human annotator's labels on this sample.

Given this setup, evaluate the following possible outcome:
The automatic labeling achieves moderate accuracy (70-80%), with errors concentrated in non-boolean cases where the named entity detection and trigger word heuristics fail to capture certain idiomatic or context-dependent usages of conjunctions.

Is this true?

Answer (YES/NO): NO